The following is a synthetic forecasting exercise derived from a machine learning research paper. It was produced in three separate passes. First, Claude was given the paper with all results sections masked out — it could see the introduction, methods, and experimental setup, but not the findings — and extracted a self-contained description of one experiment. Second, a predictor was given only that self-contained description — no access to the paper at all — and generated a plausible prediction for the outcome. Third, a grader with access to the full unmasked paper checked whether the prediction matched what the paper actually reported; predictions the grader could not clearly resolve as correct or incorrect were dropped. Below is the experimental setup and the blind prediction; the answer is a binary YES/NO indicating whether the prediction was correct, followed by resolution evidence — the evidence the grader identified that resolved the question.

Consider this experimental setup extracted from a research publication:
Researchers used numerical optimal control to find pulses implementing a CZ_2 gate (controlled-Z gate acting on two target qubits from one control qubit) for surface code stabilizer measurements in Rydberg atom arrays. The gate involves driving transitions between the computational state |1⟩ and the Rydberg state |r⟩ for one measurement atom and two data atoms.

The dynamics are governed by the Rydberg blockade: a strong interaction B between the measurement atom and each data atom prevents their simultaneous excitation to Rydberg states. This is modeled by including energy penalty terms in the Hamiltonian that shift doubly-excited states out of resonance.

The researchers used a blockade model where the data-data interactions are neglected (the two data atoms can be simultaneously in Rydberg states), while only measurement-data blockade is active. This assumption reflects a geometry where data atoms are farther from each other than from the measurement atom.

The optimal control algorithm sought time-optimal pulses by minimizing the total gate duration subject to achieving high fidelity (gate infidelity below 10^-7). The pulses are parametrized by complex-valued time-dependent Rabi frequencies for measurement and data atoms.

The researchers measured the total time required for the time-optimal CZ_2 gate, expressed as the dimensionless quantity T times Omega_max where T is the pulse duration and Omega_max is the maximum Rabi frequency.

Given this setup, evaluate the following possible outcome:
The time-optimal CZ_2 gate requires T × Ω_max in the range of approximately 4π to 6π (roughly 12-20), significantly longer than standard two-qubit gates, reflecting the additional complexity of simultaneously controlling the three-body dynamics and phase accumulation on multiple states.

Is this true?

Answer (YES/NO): NO